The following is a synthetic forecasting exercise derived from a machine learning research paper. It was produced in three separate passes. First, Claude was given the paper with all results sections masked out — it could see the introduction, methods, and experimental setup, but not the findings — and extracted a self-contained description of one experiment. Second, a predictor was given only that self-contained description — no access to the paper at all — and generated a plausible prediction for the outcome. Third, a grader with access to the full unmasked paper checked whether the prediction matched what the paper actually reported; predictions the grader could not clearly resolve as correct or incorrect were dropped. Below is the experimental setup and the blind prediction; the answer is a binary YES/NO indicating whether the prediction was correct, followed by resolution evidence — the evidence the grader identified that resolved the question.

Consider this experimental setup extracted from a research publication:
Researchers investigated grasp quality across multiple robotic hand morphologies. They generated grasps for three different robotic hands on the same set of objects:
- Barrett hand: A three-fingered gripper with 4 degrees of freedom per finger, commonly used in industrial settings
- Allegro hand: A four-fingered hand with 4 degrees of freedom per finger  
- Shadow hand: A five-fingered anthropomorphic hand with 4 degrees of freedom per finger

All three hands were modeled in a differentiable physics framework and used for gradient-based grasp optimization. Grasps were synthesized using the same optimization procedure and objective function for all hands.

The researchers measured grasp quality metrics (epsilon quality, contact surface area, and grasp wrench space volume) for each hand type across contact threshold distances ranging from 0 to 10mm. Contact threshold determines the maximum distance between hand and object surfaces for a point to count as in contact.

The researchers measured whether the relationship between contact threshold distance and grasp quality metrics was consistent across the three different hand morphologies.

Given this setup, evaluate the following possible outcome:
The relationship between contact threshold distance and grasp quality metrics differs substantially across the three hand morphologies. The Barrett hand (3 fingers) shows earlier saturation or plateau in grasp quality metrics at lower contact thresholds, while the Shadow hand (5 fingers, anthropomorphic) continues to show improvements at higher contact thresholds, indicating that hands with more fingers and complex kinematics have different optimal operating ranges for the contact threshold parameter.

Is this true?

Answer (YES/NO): NO